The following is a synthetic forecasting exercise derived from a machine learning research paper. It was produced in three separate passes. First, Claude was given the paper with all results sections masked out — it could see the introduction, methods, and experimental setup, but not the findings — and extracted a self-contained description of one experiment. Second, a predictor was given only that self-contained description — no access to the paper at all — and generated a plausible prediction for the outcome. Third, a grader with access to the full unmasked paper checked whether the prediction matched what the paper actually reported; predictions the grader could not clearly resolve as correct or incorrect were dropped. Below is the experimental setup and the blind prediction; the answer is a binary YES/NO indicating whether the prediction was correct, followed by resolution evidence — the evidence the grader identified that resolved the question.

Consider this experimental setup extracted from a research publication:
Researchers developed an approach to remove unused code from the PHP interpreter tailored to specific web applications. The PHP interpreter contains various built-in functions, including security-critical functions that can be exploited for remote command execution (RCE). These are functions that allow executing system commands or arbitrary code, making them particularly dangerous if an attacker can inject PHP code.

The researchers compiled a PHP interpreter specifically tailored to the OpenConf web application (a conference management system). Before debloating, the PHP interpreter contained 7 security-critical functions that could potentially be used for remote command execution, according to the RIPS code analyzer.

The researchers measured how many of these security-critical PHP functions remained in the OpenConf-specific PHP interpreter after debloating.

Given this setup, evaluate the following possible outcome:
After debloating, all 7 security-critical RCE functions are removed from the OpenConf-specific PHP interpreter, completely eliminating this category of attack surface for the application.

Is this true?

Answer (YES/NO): NO